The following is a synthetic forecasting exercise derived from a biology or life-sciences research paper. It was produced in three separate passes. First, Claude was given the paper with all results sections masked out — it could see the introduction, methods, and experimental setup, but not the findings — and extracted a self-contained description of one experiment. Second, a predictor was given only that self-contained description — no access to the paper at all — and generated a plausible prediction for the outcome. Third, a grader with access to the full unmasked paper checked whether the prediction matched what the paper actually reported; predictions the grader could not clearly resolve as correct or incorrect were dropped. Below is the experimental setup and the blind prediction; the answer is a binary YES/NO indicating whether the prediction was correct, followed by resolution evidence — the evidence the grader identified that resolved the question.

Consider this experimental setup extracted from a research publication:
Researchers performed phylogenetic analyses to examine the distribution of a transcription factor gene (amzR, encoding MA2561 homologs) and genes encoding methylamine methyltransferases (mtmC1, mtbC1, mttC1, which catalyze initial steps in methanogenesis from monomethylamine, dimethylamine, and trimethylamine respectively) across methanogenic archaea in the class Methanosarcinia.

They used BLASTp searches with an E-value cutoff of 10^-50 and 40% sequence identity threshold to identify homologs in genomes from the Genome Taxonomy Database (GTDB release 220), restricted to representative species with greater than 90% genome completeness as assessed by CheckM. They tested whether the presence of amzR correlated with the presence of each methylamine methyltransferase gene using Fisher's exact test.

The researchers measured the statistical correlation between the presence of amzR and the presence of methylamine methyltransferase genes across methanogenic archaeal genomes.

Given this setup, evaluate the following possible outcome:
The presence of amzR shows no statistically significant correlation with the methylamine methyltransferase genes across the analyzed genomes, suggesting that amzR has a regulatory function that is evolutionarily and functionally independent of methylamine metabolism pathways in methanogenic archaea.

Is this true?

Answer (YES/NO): NO